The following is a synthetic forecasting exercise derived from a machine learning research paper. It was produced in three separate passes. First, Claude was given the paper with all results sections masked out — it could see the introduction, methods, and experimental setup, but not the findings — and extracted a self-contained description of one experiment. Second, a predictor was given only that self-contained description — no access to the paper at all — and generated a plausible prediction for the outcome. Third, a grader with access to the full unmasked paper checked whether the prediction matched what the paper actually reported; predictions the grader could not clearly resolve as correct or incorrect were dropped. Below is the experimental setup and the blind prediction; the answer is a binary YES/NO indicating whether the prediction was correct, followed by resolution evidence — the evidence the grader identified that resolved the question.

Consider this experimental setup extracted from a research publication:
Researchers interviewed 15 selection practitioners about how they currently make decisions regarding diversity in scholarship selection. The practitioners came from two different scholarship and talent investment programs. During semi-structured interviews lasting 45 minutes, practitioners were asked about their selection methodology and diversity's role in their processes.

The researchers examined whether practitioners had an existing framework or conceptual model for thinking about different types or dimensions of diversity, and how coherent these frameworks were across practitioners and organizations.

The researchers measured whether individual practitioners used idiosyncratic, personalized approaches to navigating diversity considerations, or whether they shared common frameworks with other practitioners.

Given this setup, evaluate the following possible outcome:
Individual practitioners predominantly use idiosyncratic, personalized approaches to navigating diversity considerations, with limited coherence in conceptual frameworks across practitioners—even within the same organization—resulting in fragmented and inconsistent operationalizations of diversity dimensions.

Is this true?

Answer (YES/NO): NO